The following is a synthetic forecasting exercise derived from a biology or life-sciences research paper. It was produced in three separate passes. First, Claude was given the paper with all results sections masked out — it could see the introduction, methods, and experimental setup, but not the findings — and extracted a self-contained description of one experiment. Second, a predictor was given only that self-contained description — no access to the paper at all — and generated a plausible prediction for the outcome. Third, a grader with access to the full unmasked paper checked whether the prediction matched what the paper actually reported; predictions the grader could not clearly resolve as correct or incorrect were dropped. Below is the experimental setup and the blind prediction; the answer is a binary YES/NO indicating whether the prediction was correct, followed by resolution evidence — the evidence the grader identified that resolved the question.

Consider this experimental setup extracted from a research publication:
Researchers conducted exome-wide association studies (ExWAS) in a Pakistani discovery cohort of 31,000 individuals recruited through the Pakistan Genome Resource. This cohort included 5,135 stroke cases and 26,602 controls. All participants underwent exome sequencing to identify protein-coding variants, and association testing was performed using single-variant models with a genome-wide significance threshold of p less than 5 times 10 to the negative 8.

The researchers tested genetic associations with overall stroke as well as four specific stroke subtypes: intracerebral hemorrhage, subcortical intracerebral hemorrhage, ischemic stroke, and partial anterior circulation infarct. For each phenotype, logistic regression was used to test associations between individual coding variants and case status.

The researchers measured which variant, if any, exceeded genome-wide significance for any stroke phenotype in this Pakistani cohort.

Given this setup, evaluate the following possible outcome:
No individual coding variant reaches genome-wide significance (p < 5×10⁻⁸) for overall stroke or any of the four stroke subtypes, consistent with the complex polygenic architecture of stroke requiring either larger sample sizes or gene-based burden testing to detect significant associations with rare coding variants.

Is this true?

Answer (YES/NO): NO